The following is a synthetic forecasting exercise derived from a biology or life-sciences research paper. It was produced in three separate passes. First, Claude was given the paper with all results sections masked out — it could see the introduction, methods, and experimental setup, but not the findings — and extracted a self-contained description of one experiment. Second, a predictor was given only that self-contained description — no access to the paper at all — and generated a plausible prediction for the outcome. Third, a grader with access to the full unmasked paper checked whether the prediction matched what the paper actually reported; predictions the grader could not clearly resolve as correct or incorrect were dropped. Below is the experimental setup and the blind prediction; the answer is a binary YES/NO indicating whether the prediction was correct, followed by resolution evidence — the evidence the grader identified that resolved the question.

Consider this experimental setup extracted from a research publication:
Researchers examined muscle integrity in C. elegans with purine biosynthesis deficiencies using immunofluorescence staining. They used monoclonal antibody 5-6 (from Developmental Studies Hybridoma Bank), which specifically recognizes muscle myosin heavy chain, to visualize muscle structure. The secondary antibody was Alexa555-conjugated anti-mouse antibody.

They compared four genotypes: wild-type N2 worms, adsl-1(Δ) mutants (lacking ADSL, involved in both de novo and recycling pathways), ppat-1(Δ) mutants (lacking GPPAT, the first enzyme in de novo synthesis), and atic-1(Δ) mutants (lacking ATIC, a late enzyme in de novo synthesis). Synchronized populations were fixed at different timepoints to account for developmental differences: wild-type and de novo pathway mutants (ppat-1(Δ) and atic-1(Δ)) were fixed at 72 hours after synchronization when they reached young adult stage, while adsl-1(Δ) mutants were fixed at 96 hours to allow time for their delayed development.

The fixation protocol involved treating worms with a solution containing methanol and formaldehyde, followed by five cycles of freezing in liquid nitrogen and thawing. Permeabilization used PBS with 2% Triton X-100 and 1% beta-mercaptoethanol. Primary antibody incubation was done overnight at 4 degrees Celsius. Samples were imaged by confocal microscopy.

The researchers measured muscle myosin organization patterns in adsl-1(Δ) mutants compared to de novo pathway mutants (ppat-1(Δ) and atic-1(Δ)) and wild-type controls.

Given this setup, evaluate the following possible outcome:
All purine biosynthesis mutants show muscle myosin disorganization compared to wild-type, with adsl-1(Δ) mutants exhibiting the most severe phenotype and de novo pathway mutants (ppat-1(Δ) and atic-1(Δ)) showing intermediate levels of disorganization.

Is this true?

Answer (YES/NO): NO